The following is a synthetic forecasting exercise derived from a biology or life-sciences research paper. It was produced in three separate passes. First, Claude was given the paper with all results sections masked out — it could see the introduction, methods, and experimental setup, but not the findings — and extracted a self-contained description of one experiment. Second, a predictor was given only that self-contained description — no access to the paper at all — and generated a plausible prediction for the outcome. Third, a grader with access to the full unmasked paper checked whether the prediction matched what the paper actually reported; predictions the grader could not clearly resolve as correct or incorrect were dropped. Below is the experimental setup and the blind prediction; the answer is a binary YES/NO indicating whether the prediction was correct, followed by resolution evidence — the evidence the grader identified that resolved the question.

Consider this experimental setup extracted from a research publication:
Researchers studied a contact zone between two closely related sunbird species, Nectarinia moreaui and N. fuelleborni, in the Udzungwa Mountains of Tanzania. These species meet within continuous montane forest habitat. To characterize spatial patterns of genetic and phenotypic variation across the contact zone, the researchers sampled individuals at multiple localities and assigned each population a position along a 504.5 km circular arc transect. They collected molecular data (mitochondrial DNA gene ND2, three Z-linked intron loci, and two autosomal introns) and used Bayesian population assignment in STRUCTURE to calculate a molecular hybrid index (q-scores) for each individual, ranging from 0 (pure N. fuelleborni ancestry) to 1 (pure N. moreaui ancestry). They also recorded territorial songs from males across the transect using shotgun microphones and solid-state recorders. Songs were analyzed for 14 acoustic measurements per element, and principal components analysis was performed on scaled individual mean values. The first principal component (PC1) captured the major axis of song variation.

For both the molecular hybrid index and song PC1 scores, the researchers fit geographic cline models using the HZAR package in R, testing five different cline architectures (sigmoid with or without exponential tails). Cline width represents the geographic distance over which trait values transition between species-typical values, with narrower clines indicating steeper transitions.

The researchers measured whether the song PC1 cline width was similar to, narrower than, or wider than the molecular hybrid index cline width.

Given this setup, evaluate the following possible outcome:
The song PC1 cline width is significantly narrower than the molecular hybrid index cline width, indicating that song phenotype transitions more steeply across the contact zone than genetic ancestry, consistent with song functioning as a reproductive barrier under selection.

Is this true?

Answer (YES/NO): NO